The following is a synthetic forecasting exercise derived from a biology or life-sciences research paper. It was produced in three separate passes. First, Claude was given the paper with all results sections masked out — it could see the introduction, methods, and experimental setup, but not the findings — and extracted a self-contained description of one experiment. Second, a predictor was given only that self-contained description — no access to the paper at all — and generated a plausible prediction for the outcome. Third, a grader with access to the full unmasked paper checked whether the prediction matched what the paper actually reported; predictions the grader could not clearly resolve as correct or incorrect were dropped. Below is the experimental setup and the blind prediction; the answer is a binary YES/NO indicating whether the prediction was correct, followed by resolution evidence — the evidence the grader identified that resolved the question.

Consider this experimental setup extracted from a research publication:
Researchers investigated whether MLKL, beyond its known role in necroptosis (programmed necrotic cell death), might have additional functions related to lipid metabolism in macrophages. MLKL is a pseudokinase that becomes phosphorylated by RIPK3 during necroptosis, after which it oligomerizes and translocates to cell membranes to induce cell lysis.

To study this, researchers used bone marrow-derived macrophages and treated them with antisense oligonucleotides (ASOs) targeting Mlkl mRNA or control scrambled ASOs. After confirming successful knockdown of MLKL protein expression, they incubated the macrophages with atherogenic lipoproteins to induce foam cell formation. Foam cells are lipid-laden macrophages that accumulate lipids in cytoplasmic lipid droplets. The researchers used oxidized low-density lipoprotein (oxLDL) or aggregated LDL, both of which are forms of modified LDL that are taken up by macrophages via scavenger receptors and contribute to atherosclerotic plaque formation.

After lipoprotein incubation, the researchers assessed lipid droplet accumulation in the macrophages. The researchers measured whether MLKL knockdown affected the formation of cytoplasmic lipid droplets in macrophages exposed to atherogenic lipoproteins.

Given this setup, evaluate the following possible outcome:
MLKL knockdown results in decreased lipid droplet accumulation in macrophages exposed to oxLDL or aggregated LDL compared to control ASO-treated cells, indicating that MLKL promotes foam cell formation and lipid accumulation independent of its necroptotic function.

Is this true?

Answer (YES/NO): NO